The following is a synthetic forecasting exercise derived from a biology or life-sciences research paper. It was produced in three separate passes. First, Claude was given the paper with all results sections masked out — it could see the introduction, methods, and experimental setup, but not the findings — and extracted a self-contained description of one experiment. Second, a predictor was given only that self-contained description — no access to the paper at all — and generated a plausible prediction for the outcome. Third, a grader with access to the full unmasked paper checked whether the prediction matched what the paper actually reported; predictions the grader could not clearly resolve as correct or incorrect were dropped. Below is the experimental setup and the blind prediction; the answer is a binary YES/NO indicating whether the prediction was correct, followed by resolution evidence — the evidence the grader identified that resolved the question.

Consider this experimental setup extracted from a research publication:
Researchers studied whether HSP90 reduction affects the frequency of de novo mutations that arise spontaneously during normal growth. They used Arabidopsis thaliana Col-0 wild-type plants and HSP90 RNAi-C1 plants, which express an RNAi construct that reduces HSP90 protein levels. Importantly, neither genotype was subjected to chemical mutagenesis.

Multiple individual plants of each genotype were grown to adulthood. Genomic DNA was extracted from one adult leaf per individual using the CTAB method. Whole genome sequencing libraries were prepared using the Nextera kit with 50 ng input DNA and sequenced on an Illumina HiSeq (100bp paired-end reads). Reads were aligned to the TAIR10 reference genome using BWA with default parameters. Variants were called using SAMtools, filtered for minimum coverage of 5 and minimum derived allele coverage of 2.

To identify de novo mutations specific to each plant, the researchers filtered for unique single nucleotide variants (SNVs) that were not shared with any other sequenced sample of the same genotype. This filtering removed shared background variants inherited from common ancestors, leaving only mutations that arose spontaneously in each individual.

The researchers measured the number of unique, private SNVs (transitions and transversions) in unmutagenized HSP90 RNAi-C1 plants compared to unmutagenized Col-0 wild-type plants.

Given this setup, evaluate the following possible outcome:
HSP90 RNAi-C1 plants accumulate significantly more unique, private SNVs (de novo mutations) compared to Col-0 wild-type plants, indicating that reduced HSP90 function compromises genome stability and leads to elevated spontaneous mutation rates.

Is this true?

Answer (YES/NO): NO